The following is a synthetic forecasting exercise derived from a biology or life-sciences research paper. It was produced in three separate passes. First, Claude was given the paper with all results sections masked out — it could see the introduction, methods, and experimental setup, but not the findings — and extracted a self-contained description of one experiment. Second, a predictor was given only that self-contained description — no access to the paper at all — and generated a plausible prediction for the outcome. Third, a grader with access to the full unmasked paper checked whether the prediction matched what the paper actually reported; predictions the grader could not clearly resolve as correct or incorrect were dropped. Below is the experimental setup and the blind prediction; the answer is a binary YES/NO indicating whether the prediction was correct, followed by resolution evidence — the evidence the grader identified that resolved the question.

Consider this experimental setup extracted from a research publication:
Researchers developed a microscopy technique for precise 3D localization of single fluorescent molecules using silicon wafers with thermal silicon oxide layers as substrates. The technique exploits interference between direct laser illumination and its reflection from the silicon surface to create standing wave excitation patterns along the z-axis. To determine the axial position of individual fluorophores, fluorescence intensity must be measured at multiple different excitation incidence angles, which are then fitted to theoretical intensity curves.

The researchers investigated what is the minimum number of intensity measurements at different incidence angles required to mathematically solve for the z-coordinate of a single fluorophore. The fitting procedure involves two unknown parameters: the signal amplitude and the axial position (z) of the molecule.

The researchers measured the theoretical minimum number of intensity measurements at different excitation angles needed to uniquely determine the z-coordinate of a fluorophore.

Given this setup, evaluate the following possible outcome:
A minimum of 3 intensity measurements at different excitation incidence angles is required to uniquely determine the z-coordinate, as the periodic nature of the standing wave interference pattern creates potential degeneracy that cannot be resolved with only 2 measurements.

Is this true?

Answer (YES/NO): YES